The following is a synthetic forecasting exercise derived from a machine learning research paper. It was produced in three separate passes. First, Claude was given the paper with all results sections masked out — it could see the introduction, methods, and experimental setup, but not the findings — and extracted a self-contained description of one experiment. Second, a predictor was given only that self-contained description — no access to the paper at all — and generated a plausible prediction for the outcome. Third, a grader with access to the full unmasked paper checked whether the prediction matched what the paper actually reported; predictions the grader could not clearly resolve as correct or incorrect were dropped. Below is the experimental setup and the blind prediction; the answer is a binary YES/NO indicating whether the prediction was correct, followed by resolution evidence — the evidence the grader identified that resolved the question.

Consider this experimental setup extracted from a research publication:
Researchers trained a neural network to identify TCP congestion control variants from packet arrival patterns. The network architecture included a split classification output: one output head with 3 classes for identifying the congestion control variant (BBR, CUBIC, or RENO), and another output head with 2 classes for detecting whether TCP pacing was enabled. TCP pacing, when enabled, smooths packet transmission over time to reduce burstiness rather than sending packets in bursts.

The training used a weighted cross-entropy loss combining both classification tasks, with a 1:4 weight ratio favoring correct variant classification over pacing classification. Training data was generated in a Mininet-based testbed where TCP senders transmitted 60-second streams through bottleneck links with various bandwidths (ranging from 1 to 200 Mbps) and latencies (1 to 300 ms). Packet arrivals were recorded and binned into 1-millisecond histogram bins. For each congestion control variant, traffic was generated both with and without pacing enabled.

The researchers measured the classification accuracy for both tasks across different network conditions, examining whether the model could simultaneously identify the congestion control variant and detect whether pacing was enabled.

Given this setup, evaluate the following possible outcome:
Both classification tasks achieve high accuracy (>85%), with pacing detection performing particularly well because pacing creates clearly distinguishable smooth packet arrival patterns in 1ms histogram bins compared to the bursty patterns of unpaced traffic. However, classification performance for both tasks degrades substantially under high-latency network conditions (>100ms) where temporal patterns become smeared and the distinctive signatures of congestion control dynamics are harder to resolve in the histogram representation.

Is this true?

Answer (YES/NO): NO